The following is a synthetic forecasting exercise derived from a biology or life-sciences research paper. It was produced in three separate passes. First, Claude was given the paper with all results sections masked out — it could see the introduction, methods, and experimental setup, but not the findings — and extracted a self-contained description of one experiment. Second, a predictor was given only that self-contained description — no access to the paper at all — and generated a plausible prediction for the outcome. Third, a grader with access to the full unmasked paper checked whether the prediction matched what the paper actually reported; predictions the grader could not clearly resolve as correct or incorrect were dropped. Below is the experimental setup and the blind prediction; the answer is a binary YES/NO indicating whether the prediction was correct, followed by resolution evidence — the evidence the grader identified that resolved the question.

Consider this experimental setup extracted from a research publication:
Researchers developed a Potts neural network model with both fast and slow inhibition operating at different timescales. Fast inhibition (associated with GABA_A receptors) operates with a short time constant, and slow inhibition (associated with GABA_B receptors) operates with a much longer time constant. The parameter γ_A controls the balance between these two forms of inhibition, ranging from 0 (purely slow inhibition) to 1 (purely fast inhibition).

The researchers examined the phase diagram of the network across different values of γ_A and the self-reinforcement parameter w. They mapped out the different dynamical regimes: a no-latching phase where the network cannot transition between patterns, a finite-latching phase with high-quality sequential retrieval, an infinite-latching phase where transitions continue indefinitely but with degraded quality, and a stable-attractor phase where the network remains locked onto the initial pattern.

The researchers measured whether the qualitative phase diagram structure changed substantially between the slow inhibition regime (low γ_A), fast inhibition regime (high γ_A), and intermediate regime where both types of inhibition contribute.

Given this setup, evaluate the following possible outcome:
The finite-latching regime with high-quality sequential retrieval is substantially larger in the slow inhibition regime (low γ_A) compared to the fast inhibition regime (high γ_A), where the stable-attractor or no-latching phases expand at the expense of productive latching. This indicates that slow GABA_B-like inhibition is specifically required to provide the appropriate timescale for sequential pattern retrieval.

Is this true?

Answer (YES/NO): NO